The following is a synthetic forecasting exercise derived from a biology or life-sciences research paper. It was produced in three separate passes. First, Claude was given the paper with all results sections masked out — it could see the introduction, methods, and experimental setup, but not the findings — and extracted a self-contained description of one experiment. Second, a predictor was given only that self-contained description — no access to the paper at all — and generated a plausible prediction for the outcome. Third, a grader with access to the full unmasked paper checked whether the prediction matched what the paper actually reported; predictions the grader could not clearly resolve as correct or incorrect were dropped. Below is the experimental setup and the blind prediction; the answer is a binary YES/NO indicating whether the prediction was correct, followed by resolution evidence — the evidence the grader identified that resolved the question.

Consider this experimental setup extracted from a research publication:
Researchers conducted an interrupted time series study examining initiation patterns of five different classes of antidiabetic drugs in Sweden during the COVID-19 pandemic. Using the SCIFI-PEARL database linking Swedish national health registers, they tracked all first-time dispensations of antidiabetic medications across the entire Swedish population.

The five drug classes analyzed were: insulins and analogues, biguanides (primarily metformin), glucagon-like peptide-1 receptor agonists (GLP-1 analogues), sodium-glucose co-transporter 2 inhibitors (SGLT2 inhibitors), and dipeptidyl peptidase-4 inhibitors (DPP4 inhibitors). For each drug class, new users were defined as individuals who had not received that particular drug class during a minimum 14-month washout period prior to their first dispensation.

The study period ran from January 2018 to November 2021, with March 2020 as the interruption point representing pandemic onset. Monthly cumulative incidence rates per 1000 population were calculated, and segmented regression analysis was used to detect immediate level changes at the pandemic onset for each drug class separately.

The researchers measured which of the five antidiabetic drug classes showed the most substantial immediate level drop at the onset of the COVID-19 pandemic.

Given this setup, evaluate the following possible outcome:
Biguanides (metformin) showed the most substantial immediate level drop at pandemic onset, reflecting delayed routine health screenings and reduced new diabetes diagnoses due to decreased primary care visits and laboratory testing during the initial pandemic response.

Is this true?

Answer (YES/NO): NO